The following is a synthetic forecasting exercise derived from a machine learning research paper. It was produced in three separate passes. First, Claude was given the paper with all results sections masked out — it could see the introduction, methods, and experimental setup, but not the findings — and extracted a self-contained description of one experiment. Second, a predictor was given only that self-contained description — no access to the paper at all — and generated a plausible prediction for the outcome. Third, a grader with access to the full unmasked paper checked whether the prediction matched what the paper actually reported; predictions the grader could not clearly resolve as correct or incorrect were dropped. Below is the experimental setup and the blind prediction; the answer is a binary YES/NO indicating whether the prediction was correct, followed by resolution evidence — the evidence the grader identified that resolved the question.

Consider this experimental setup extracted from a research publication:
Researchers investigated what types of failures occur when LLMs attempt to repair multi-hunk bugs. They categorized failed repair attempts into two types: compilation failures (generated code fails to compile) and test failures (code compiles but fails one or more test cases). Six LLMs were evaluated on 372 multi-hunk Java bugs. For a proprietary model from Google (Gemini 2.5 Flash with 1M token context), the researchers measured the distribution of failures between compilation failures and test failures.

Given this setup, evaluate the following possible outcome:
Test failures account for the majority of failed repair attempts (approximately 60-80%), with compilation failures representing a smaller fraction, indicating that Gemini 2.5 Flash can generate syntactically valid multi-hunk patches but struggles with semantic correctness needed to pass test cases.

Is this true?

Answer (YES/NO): NO